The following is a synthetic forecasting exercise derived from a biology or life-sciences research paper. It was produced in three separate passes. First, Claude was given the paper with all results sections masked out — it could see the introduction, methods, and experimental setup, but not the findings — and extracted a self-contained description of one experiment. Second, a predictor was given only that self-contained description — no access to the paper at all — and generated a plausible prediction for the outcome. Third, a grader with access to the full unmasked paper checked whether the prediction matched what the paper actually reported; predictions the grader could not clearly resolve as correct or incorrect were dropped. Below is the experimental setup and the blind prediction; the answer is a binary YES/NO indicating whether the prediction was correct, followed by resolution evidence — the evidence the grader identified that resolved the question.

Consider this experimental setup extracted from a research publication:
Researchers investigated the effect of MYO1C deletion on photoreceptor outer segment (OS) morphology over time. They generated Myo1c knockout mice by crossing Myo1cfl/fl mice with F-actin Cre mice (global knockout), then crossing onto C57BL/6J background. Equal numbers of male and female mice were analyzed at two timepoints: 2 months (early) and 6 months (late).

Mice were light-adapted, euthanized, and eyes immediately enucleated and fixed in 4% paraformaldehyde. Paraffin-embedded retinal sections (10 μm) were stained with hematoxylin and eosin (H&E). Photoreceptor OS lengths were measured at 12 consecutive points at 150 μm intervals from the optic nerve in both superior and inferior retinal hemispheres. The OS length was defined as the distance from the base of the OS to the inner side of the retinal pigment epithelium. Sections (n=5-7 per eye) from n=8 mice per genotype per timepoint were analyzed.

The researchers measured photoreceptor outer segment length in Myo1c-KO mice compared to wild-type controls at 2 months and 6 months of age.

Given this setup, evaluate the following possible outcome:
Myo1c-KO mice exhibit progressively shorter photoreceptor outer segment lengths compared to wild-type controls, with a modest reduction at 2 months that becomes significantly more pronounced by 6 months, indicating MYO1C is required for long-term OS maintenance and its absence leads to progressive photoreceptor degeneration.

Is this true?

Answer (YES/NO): YES